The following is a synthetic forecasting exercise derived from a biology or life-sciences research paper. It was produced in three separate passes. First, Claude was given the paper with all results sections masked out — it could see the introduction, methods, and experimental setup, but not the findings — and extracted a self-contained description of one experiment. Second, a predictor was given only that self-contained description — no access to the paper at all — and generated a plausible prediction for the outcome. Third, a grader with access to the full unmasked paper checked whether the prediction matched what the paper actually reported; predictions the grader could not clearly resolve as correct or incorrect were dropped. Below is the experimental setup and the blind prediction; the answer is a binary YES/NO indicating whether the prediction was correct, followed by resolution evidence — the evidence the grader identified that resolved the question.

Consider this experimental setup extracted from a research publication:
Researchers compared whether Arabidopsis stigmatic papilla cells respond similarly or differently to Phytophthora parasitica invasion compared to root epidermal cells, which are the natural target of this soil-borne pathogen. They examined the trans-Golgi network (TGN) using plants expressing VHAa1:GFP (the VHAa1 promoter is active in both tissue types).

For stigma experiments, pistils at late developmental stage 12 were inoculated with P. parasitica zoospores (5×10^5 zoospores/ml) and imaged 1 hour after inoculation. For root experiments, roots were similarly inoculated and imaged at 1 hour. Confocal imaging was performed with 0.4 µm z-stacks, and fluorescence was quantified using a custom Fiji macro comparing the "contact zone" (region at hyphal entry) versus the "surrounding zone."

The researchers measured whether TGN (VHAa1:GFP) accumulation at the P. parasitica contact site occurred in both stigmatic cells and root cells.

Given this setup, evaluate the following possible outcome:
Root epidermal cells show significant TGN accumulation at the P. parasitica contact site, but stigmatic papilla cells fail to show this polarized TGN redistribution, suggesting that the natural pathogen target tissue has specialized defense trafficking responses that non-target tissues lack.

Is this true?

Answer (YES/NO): NO